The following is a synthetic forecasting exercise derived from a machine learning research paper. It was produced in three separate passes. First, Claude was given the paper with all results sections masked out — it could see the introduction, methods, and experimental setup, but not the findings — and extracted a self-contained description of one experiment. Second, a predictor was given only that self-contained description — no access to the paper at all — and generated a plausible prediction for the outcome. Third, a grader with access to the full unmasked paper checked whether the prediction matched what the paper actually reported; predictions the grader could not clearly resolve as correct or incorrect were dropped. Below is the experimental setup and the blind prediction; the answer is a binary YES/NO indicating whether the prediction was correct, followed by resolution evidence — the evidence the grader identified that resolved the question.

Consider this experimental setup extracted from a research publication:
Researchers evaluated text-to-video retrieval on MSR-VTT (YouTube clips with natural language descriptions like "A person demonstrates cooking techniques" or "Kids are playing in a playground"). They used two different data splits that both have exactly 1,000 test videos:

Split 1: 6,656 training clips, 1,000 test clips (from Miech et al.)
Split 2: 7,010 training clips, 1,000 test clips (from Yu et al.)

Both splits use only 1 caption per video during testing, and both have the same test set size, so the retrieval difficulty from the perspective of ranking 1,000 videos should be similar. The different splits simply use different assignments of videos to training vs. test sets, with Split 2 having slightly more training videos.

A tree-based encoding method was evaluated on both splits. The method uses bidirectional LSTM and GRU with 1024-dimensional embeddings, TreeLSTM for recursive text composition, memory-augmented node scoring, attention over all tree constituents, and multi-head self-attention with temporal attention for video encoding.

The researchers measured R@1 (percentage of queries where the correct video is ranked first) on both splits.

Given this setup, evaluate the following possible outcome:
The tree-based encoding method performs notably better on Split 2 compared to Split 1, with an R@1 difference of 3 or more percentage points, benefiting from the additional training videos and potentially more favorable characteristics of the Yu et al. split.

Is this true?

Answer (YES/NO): NO